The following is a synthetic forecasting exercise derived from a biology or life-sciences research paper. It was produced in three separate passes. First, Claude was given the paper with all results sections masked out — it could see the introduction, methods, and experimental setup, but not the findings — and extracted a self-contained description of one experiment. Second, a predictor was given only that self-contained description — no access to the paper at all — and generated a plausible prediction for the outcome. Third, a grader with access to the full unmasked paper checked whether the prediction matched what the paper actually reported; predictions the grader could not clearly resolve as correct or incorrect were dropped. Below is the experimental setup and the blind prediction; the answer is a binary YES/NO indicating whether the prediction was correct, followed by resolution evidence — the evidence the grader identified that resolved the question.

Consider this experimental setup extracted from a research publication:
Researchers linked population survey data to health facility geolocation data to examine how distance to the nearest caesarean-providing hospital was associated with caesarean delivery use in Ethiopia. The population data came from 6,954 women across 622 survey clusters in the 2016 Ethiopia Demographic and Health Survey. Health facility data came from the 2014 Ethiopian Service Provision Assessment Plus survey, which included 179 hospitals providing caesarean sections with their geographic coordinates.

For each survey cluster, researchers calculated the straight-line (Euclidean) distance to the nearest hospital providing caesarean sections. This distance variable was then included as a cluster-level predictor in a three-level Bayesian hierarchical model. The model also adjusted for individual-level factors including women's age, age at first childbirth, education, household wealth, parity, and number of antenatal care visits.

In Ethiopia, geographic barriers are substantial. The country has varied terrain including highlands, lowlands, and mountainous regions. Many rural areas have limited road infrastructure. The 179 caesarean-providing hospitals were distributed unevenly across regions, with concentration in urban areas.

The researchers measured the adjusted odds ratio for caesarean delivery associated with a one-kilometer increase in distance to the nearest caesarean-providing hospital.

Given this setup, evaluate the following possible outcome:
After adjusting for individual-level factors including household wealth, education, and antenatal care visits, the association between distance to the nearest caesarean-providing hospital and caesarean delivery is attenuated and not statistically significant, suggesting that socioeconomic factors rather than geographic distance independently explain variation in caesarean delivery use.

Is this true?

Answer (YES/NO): NO